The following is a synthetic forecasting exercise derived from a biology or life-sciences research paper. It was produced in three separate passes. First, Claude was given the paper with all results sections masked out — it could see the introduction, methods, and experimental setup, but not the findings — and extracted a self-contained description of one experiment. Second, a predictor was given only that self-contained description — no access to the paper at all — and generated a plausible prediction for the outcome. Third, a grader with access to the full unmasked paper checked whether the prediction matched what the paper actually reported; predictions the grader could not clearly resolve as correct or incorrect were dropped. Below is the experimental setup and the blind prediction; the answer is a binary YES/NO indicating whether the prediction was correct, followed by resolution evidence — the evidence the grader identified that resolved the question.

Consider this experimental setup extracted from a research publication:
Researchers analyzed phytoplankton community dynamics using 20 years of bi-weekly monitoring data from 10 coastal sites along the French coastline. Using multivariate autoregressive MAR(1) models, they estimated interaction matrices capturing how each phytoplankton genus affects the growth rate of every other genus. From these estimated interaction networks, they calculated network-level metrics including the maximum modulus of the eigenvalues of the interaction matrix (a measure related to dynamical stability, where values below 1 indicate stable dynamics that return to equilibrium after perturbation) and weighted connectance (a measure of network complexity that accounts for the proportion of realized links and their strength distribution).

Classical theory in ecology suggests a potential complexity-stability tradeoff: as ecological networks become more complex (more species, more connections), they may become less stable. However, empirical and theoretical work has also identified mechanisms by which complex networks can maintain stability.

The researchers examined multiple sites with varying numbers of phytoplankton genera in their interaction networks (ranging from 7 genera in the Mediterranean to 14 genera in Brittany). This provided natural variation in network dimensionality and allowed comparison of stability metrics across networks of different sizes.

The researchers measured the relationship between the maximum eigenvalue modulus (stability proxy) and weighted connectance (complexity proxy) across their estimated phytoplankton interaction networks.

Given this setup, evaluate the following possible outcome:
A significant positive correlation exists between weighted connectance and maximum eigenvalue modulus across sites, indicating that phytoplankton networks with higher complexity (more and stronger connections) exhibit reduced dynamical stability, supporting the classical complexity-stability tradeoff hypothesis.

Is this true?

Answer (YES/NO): NO